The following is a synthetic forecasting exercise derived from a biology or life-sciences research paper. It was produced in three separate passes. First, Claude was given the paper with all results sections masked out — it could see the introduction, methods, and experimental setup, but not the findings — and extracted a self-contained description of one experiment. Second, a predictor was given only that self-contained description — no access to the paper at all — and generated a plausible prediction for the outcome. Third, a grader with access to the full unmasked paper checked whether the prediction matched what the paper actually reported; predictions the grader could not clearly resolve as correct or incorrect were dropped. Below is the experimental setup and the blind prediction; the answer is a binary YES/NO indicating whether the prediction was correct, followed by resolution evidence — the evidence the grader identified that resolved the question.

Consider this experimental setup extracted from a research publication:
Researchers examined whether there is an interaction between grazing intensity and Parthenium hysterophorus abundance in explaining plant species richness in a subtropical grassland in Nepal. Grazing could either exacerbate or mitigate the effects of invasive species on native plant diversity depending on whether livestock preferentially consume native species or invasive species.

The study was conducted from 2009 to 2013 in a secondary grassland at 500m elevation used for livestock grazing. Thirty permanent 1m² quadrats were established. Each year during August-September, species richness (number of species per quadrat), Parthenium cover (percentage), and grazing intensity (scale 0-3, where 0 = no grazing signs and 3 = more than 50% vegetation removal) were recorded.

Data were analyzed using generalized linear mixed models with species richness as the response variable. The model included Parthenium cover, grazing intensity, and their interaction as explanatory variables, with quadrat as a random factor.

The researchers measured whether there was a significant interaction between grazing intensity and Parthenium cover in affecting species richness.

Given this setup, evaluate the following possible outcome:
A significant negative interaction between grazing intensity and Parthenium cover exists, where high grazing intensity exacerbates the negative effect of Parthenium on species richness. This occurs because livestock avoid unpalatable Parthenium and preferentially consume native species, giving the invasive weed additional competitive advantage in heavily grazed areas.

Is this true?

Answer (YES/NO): NO